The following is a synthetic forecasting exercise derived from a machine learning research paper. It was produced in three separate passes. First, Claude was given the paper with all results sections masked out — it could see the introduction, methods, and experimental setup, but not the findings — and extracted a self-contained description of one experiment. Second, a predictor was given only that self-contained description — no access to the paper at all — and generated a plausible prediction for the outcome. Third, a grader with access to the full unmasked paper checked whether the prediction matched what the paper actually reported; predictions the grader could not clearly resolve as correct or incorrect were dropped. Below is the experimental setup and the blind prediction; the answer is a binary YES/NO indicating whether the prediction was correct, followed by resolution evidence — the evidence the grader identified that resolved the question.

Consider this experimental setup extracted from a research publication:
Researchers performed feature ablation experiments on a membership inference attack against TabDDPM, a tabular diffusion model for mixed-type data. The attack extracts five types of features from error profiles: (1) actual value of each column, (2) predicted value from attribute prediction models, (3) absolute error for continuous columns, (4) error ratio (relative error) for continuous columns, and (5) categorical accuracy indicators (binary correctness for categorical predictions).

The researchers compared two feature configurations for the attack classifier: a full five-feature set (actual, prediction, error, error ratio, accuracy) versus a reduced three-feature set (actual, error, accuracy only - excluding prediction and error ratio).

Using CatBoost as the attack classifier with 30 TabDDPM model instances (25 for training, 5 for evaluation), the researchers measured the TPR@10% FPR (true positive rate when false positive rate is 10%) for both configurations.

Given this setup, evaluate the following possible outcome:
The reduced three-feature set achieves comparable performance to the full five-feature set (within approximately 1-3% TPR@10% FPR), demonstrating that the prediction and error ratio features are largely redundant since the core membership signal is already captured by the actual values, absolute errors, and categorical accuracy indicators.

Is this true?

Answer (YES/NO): NO